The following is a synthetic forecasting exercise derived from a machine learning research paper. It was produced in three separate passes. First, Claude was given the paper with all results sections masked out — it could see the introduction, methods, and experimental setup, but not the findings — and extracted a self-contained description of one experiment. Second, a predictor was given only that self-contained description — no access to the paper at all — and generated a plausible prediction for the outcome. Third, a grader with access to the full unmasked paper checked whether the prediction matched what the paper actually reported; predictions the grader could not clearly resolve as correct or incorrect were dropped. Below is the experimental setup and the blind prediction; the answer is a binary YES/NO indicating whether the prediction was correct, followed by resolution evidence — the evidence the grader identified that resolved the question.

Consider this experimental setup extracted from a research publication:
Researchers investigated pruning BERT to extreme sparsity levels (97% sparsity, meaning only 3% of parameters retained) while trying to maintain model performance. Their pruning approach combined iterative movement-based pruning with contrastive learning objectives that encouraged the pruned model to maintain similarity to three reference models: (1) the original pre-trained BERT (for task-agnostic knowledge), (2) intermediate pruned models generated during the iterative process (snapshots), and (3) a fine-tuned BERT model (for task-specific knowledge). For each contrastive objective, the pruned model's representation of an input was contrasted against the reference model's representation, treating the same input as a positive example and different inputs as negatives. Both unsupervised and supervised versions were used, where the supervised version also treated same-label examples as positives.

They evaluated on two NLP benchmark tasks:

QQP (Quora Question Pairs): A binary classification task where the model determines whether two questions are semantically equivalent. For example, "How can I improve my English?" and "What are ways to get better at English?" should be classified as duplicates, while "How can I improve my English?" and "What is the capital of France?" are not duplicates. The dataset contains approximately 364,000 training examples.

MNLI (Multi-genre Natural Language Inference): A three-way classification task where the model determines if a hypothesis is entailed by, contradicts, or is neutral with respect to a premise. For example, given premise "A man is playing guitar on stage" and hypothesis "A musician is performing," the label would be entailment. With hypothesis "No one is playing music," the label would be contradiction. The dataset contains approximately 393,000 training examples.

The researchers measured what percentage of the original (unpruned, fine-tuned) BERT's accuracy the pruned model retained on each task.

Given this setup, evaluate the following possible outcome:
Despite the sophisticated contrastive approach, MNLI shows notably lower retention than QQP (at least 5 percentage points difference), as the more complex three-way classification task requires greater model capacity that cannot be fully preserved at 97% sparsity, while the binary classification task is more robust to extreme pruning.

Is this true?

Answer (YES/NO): NO